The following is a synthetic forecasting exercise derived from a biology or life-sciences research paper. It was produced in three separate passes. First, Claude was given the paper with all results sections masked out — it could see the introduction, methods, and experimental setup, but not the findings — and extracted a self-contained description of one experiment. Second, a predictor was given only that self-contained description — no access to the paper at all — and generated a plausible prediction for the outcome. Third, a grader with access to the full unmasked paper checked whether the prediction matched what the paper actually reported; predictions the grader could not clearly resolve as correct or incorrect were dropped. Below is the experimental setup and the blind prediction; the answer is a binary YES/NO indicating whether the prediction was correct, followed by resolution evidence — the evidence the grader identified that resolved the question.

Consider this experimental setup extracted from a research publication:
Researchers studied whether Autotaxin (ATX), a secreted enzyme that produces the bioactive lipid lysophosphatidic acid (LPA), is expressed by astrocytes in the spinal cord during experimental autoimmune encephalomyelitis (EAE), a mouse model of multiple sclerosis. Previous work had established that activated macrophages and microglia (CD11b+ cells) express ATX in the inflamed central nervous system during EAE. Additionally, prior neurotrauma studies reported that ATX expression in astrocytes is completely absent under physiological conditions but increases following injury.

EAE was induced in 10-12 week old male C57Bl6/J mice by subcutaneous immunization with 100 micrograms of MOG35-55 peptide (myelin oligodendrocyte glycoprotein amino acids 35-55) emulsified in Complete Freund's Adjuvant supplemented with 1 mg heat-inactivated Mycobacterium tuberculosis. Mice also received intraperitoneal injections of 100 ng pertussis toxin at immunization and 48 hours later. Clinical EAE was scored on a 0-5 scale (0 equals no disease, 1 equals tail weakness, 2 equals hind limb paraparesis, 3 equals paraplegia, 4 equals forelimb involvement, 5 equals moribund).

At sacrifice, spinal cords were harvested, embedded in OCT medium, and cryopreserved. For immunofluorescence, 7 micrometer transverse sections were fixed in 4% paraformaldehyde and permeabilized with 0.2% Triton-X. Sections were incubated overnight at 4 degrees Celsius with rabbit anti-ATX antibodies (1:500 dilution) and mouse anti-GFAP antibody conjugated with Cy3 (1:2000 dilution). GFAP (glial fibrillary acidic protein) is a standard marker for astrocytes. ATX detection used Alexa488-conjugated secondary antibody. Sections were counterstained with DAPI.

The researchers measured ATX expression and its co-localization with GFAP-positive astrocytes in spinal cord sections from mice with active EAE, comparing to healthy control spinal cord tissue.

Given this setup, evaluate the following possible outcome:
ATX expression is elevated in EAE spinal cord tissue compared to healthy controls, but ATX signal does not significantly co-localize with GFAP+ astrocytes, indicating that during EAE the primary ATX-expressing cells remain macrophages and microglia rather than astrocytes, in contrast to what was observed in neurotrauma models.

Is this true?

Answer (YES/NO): NO